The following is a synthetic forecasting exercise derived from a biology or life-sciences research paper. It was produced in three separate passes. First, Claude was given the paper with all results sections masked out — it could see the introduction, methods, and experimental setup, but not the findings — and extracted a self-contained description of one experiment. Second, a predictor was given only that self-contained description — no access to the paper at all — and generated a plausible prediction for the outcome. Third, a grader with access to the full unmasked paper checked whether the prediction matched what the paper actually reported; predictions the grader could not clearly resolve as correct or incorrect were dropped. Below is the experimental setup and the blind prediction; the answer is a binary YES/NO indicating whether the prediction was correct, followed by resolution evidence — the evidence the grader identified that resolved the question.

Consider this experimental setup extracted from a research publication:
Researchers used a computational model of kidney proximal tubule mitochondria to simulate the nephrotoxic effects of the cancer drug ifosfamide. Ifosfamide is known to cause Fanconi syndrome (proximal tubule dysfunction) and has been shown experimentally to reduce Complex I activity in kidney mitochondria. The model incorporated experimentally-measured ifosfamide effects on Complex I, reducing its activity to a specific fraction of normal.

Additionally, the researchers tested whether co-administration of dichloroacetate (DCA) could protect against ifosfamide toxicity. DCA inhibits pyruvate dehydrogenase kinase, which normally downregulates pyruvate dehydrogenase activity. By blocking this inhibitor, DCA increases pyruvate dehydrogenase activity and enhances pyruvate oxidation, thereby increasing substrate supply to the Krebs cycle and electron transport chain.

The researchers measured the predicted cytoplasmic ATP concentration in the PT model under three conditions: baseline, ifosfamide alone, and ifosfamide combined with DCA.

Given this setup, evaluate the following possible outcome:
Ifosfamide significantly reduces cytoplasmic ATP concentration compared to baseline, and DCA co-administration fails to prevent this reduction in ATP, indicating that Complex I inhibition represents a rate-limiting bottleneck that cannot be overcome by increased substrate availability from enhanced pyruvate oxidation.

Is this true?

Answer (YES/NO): NO